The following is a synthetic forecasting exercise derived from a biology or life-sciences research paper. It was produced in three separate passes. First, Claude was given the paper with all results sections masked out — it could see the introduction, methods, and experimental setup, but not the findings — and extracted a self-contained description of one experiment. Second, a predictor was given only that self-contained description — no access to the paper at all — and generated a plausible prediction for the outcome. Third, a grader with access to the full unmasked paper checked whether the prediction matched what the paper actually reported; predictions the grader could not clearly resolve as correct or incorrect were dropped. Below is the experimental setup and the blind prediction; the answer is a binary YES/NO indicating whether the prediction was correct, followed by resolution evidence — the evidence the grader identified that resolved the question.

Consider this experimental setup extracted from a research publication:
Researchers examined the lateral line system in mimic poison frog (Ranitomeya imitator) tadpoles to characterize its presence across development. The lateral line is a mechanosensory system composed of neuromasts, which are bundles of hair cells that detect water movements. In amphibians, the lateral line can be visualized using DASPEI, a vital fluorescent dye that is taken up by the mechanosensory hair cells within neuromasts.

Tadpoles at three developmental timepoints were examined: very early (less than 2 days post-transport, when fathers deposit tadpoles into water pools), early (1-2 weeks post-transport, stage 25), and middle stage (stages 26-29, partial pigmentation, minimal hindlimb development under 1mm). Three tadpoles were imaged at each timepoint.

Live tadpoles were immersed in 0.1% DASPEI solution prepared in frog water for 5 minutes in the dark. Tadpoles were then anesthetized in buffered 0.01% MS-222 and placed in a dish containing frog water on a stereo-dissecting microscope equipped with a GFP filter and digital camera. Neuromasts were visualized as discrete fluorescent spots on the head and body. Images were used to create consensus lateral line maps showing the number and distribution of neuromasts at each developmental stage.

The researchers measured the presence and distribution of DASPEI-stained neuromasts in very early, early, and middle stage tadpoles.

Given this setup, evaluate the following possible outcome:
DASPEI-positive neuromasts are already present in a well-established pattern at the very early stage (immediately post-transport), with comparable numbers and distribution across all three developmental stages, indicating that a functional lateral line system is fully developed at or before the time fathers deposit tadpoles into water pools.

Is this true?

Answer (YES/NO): NO